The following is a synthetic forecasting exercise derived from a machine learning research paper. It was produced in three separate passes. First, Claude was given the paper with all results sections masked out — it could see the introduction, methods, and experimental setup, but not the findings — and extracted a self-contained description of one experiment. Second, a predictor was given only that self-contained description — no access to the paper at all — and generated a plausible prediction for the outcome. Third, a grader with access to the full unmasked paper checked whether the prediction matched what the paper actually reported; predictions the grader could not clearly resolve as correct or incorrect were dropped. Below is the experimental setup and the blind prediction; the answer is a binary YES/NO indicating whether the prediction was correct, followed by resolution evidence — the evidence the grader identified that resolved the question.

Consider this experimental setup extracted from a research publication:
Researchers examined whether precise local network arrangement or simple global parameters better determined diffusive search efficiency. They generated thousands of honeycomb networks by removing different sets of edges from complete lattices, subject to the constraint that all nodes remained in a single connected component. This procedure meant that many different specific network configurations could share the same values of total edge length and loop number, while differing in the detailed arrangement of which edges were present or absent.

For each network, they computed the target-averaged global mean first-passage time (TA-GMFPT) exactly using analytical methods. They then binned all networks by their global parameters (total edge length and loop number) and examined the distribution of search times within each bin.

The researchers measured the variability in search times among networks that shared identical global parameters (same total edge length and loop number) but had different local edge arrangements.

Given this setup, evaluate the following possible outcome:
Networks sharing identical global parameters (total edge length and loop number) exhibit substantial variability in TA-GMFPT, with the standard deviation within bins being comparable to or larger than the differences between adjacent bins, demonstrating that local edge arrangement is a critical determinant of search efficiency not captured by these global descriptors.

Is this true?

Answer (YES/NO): NO